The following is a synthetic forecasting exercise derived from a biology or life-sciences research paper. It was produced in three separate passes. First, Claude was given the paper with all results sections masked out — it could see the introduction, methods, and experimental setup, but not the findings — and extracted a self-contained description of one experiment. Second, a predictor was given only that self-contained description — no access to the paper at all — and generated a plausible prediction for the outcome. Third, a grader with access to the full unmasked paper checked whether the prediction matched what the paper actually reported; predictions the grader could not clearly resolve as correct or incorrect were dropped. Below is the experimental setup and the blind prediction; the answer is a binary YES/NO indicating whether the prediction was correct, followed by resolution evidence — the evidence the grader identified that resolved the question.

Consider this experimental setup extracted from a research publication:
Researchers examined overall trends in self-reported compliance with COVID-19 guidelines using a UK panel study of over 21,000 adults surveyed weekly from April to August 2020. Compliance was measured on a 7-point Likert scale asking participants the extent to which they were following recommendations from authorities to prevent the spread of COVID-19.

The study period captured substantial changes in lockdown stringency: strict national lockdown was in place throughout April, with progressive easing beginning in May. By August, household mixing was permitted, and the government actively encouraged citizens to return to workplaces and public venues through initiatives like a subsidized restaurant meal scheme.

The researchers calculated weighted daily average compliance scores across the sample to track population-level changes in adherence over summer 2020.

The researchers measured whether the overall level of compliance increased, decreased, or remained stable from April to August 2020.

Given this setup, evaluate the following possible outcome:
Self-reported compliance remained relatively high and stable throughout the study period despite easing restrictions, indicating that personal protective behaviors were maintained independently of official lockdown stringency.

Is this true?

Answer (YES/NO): NO